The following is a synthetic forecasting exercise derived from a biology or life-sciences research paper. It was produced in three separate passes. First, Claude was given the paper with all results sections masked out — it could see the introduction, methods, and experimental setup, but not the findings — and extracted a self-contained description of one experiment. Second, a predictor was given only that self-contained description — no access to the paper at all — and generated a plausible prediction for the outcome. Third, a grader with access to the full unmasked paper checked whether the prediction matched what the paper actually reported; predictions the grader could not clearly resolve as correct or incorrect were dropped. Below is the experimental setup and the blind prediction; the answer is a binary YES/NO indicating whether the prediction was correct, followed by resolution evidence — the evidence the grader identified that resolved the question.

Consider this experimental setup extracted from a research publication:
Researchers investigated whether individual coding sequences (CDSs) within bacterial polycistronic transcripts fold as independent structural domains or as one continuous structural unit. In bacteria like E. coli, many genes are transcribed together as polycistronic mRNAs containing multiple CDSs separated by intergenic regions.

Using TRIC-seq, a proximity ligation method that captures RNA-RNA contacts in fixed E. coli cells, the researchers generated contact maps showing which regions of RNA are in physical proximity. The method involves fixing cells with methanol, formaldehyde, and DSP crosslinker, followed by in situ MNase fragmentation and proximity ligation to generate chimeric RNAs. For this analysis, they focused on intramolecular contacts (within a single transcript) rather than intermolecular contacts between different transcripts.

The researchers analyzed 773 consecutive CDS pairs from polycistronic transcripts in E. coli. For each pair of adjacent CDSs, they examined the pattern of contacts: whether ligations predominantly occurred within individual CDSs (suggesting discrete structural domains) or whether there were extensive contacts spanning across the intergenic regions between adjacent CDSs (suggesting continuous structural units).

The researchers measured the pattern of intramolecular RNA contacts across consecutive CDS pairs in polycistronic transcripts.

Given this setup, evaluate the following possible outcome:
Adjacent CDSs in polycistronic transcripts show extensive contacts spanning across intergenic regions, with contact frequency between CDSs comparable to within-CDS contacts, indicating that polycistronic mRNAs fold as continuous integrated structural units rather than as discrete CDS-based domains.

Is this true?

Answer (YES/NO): NO